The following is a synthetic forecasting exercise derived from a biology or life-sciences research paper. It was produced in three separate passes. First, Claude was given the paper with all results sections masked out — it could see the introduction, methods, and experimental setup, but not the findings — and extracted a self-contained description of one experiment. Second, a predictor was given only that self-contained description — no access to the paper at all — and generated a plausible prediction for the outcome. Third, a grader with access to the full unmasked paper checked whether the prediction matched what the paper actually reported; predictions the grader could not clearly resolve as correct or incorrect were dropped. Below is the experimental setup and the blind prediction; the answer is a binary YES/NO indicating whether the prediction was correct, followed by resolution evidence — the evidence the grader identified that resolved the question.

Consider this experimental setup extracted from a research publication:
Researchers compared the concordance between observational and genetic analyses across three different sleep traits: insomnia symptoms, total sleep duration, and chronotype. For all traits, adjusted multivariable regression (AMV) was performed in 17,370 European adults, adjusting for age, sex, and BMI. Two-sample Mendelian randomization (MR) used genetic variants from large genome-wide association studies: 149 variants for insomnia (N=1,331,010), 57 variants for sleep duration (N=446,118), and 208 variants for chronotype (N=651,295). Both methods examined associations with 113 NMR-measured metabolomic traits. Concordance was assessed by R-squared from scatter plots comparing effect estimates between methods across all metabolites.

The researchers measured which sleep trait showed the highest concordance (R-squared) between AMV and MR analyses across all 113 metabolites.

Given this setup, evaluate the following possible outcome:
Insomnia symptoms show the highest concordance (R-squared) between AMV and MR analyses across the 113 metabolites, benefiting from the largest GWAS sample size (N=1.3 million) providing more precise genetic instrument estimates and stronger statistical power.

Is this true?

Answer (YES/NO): YES